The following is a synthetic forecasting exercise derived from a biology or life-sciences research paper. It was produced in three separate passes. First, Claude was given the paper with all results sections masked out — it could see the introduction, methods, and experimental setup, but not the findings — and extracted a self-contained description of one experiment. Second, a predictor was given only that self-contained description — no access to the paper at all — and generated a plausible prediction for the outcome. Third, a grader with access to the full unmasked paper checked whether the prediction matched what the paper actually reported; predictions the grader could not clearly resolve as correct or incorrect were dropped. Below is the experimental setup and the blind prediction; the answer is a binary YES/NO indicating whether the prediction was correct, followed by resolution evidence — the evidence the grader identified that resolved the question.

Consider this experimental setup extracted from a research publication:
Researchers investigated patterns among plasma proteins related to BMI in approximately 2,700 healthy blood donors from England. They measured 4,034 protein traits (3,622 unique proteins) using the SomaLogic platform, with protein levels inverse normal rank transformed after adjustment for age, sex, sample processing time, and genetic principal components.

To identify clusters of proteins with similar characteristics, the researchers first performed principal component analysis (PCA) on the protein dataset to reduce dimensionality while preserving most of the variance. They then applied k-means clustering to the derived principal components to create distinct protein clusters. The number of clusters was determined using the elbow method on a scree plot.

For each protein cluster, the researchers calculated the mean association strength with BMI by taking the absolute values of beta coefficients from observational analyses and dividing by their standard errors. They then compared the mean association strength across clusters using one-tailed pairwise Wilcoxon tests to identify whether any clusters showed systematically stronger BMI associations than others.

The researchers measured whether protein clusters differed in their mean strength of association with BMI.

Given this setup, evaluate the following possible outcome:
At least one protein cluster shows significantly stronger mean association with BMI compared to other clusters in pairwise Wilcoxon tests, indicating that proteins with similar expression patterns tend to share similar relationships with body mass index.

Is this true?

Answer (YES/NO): YES